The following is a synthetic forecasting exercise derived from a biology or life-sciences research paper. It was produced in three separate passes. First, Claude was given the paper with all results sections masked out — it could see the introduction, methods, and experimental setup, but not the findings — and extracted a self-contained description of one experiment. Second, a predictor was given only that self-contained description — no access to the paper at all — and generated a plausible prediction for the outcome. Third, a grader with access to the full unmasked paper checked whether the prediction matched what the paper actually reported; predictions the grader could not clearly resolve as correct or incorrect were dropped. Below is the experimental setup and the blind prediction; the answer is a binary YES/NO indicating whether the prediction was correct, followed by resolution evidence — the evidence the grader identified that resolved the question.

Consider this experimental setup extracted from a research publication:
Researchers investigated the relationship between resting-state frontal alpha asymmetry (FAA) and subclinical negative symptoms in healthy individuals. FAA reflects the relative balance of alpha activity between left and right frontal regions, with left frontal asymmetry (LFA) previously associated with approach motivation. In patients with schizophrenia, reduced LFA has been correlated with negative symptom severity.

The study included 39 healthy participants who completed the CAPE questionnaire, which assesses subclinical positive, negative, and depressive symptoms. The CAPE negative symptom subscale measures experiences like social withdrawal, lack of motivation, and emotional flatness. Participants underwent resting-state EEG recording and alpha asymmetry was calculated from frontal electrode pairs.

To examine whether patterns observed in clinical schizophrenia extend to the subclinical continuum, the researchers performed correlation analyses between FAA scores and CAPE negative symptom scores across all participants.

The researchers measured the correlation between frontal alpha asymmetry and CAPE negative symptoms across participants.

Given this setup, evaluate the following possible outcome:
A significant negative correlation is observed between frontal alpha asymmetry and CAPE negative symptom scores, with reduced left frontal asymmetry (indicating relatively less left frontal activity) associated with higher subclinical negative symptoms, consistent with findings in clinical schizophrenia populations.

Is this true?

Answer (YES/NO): NO